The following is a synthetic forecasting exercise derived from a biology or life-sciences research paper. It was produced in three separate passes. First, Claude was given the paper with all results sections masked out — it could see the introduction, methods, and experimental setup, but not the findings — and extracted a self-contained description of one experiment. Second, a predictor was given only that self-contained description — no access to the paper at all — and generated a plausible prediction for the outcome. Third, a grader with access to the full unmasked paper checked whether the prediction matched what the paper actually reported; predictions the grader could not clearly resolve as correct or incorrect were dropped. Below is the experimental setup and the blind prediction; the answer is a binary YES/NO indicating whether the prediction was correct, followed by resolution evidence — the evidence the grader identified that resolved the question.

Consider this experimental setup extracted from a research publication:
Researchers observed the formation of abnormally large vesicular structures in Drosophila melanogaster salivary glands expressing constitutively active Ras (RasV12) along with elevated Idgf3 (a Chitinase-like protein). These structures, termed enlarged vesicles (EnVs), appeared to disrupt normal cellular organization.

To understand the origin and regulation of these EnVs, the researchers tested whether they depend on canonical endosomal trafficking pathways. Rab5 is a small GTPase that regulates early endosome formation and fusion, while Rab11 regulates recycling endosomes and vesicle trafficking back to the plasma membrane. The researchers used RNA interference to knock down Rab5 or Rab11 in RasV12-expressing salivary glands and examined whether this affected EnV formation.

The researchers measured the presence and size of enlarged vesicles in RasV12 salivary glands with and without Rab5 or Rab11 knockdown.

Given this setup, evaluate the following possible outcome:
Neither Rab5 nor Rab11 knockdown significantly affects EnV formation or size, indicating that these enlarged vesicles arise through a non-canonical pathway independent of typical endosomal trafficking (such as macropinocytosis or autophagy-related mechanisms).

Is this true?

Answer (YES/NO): YES